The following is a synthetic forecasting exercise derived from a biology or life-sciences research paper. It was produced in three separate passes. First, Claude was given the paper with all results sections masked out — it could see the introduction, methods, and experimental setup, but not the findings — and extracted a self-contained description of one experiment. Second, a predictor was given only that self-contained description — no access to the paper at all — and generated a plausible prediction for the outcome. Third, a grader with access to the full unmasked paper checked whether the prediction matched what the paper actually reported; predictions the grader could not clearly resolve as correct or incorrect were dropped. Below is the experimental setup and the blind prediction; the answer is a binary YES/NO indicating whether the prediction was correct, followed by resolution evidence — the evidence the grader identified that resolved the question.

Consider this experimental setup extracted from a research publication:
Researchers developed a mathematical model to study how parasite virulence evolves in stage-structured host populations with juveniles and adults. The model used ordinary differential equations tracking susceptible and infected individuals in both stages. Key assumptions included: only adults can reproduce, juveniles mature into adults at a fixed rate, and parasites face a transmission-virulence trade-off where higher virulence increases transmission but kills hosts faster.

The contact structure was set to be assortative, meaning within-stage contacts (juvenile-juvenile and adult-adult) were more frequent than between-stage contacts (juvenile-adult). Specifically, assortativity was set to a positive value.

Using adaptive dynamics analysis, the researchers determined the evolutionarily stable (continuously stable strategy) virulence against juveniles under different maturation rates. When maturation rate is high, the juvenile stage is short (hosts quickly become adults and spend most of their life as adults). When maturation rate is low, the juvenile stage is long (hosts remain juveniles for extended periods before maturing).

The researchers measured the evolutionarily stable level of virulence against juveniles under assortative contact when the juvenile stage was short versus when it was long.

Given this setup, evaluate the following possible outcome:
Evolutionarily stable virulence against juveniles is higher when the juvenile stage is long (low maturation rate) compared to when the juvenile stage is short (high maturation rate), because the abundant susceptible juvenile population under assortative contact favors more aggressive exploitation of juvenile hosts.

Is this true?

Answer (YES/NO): YES